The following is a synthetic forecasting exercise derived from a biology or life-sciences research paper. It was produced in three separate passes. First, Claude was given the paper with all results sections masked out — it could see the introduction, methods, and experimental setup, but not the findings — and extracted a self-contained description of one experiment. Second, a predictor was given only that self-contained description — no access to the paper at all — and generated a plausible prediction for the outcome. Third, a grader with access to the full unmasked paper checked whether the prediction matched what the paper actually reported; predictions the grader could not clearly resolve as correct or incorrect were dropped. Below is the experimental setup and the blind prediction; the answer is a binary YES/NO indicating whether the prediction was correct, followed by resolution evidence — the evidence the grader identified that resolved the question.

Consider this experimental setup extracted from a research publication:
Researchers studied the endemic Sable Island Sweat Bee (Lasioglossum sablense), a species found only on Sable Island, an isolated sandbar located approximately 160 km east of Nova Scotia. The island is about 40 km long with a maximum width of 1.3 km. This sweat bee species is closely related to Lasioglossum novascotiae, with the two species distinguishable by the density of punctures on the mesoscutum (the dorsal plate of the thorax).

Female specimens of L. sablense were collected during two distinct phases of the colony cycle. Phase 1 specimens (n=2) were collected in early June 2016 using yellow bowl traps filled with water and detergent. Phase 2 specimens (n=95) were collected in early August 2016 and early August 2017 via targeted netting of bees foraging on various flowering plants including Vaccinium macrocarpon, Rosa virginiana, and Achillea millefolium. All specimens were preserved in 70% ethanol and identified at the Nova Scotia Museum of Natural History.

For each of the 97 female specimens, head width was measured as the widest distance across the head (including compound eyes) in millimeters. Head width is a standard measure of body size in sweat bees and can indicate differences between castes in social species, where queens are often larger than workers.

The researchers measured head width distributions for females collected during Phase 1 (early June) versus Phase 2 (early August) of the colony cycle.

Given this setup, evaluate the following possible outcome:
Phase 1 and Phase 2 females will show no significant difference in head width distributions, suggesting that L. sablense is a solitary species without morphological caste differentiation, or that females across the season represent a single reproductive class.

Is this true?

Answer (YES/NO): NO